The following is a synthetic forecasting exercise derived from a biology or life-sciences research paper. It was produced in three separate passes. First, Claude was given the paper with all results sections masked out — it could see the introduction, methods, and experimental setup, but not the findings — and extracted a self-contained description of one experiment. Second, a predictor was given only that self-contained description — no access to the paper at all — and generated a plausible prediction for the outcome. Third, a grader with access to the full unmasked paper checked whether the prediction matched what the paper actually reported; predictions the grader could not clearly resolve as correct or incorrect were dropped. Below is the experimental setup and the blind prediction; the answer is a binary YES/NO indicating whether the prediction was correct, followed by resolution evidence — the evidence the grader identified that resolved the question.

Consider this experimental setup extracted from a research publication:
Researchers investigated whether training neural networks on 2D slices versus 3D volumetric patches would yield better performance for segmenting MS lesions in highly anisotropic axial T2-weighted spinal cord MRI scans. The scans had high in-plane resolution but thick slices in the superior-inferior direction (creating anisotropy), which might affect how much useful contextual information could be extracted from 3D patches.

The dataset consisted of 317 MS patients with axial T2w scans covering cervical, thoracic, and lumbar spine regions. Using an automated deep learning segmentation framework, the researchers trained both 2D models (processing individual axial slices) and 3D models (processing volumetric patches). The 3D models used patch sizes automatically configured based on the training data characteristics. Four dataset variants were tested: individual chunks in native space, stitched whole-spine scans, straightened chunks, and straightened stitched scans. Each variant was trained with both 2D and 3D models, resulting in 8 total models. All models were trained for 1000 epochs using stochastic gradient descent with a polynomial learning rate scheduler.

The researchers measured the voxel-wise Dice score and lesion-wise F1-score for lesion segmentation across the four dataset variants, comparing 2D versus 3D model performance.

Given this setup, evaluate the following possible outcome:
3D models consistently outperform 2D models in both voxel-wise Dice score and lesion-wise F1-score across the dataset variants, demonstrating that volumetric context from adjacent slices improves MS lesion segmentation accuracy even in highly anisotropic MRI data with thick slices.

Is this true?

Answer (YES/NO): NO